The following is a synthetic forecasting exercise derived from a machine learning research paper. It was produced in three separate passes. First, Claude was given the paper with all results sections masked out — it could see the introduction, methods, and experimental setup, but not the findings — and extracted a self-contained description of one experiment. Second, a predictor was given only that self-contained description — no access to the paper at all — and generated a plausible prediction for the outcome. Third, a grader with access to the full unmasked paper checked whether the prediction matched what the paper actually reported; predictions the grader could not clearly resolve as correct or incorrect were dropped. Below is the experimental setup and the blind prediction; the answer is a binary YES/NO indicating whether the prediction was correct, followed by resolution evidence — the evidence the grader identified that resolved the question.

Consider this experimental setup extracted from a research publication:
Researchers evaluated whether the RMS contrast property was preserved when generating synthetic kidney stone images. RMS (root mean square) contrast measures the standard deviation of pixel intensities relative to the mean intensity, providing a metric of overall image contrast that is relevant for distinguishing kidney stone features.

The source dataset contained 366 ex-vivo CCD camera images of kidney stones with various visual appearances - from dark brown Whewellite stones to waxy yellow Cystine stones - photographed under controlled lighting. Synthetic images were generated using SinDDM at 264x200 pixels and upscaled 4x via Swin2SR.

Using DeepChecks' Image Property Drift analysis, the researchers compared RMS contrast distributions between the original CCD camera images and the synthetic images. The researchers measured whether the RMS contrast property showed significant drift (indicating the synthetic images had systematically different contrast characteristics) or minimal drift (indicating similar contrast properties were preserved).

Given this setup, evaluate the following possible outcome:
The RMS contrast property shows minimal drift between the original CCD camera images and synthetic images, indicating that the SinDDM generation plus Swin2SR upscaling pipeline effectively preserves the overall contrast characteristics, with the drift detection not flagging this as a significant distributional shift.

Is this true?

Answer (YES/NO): YES